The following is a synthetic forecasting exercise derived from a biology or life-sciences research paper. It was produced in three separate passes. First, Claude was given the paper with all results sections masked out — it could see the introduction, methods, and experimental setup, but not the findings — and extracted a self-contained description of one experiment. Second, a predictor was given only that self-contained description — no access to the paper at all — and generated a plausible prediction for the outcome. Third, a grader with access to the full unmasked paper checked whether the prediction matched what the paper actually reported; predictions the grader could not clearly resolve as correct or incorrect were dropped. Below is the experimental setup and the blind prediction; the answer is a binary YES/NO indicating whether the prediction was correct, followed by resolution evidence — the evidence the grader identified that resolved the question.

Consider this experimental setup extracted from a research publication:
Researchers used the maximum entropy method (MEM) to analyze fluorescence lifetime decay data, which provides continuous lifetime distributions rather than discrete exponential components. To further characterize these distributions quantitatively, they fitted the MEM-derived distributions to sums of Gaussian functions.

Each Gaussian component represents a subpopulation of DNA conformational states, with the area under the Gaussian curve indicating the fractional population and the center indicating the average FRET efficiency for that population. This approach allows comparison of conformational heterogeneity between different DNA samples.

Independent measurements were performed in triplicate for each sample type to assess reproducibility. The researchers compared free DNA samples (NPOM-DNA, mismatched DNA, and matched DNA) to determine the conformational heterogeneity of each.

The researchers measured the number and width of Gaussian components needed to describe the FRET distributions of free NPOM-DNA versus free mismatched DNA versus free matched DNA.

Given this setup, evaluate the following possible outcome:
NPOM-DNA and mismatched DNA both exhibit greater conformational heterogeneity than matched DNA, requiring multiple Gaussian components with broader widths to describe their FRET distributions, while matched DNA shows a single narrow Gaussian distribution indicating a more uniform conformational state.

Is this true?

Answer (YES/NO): NO